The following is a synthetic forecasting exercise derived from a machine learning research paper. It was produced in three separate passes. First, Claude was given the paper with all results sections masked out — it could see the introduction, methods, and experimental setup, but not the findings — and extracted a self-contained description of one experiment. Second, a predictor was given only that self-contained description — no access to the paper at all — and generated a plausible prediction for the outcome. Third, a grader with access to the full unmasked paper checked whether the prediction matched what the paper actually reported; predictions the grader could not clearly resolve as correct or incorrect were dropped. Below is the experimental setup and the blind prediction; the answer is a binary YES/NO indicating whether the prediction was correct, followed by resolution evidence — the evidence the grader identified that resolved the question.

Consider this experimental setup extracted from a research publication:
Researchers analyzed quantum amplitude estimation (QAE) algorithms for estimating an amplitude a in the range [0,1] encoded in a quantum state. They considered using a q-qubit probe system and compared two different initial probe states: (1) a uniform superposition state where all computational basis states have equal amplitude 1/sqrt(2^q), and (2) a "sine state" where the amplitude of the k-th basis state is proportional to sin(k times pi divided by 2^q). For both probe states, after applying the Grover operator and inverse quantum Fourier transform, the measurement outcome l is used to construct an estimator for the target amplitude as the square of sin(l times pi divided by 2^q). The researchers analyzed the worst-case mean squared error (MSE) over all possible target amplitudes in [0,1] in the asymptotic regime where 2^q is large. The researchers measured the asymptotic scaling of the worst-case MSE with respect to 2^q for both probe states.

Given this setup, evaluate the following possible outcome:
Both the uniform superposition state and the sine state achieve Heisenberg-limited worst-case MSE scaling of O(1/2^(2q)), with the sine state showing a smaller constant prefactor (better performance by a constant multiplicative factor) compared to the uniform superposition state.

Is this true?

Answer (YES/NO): NO